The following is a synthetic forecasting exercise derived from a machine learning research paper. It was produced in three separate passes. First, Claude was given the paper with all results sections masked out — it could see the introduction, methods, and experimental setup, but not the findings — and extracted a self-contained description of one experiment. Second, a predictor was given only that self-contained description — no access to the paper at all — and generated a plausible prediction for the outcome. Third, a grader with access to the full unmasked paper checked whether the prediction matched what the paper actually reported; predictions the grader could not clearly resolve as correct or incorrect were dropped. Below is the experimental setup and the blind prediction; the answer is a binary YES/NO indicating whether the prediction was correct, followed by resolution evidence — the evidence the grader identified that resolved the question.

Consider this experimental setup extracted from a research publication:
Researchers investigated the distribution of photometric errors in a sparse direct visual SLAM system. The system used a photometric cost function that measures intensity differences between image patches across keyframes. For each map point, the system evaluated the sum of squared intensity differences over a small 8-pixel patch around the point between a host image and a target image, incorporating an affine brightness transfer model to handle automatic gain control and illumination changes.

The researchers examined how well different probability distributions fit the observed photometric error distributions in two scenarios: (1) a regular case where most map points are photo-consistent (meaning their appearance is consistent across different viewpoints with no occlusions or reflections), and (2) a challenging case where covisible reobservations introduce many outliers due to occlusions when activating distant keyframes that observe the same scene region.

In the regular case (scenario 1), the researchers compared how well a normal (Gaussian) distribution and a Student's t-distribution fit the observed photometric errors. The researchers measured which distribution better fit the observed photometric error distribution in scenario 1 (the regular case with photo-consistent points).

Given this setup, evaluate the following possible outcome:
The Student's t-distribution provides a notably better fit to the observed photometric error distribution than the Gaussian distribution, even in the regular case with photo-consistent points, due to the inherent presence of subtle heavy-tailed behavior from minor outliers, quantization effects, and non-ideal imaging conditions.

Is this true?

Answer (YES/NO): NO